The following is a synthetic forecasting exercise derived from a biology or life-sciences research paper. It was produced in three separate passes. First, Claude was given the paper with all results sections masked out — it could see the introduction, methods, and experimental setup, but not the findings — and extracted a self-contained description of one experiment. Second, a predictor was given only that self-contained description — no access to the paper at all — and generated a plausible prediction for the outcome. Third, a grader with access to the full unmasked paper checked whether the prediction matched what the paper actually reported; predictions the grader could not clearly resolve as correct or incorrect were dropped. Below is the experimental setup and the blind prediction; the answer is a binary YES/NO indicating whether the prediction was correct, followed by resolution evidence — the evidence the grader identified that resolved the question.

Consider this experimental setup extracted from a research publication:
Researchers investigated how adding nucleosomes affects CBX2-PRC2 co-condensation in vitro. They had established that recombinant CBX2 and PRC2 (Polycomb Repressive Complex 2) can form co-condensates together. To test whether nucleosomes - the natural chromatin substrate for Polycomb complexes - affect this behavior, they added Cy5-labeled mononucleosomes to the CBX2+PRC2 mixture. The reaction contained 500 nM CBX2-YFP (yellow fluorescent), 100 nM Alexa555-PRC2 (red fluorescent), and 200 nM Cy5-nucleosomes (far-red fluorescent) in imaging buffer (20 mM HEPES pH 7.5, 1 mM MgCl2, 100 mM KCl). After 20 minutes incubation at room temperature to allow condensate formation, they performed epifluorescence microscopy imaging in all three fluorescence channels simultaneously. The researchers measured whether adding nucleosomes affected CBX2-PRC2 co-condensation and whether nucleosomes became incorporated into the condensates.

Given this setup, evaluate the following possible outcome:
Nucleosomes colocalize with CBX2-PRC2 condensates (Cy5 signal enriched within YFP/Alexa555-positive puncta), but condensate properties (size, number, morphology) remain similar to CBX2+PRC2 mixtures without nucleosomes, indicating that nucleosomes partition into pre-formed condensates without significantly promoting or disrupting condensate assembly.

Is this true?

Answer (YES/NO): NO